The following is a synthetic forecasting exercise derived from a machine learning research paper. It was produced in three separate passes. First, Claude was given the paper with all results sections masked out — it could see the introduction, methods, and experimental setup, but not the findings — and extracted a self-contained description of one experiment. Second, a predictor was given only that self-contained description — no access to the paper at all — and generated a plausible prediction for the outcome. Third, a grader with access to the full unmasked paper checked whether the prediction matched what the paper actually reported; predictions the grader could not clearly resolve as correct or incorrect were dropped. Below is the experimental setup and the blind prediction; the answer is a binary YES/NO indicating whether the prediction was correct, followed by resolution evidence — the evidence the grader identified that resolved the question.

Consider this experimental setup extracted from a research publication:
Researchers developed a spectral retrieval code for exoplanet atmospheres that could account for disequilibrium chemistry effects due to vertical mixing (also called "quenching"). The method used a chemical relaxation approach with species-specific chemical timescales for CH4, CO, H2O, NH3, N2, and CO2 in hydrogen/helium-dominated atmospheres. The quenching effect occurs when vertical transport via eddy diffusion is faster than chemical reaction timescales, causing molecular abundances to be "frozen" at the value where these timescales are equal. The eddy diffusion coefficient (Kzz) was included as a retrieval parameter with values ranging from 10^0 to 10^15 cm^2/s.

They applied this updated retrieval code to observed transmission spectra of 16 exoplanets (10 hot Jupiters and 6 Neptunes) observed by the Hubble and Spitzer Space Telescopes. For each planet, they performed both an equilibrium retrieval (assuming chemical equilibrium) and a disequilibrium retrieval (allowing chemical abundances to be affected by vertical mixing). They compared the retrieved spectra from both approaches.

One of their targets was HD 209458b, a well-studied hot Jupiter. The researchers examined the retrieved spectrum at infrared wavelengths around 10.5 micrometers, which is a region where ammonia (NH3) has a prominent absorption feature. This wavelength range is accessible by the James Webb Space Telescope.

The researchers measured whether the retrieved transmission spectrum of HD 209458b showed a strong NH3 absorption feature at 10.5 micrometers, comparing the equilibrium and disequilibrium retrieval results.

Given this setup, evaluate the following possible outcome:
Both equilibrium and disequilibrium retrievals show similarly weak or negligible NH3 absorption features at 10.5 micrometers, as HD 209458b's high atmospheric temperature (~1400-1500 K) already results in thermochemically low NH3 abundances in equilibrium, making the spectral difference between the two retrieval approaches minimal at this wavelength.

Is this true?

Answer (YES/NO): NO